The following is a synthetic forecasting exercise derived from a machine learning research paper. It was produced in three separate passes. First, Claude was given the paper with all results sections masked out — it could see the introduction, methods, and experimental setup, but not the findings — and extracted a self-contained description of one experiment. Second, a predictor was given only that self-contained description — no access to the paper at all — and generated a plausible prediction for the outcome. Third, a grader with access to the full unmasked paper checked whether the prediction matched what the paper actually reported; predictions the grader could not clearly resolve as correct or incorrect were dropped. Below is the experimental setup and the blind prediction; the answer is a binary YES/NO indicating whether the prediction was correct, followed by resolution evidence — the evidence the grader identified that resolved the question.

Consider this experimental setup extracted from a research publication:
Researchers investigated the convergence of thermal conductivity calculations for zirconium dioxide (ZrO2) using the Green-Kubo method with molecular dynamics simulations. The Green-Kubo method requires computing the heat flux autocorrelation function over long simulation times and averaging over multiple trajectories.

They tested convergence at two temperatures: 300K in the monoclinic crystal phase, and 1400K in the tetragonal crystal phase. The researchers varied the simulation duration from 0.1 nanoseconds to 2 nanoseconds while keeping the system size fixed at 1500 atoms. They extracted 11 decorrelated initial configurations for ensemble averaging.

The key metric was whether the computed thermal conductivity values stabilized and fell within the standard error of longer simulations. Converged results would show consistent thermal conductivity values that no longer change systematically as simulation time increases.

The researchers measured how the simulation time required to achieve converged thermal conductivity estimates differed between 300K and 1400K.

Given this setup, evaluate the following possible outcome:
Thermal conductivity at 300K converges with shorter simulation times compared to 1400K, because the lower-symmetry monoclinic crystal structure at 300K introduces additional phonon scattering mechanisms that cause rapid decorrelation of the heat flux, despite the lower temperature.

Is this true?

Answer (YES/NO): NO